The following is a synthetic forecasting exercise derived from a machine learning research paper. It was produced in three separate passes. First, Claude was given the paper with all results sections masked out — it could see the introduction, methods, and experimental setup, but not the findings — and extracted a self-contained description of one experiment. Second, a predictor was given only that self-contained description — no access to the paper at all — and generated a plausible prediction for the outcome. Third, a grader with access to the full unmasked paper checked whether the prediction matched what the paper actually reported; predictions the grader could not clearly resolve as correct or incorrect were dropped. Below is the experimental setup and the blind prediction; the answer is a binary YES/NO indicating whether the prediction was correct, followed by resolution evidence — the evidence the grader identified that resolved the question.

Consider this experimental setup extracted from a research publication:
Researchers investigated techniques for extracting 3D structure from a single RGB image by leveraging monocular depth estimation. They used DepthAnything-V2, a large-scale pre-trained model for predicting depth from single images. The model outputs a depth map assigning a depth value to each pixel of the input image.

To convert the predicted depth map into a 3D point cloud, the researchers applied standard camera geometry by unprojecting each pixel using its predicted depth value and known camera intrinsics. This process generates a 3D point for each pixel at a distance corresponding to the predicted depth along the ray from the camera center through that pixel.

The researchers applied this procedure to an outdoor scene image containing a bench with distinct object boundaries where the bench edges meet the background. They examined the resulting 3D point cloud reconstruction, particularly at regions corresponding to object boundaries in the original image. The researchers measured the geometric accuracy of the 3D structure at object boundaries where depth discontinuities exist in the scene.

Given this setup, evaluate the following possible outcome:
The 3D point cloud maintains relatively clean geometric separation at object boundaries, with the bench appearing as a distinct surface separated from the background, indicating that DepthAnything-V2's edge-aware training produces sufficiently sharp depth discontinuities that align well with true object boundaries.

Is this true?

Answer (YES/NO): NO